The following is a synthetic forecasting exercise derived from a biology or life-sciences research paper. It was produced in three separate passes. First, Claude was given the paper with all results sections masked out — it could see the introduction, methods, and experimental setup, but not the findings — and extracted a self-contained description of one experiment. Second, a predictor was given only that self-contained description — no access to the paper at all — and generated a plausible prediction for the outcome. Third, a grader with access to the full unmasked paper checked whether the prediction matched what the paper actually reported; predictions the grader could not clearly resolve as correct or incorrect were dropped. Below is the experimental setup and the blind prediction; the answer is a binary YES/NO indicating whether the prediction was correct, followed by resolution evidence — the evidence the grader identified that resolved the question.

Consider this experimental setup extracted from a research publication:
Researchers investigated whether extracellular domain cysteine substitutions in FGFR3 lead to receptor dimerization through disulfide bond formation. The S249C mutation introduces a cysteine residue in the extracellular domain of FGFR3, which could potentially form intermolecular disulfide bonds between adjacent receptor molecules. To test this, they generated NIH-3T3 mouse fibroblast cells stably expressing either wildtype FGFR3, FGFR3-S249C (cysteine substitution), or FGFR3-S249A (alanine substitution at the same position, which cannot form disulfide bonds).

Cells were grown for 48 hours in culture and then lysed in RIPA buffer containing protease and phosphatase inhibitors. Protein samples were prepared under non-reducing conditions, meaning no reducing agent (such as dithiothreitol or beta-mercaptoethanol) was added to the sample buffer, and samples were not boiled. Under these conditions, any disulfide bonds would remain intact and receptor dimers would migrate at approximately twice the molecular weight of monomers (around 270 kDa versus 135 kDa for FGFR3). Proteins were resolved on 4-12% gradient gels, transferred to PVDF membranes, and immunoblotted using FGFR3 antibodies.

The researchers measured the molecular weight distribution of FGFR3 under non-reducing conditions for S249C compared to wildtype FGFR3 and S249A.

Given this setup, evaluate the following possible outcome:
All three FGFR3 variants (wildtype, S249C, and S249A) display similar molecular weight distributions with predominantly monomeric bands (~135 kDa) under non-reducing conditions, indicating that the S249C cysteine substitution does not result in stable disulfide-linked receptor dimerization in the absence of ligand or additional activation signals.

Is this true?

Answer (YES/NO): NO